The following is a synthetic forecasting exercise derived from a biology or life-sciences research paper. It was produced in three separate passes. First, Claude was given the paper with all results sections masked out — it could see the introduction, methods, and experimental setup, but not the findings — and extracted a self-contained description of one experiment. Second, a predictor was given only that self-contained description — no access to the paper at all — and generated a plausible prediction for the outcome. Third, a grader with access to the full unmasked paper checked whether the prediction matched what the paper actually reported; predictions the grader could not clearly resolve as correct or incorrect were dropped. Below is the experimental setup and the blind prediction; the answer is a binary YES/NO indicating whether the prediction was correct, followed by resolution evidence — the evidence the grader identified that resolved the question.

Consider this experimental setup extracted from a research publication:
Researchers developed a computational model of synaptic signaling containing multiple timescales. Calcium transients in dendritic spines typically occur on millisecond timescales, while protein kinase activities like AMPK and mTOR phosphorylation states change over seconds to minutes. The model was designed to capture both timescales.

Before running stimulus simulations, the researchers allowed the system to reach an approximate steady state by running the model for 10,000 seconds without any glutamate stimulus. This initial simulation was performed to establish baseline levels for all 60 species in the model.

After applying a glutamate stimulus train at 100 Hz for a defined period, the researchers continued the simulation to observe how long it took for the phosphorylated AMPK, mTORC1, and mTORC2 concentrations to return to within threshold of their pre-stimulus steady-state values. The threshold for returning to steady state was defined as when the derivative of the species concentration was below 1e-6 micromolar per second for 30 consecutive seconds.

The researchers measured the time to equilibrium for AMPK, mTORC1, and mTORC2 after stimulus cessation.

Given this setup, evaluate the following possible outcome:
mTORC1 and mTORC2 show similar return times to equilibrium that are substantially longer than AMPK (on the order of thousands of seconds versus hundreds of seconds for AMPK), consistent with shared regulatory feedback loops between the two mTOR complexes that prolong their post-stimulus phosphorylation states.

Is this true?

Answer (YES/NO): NO